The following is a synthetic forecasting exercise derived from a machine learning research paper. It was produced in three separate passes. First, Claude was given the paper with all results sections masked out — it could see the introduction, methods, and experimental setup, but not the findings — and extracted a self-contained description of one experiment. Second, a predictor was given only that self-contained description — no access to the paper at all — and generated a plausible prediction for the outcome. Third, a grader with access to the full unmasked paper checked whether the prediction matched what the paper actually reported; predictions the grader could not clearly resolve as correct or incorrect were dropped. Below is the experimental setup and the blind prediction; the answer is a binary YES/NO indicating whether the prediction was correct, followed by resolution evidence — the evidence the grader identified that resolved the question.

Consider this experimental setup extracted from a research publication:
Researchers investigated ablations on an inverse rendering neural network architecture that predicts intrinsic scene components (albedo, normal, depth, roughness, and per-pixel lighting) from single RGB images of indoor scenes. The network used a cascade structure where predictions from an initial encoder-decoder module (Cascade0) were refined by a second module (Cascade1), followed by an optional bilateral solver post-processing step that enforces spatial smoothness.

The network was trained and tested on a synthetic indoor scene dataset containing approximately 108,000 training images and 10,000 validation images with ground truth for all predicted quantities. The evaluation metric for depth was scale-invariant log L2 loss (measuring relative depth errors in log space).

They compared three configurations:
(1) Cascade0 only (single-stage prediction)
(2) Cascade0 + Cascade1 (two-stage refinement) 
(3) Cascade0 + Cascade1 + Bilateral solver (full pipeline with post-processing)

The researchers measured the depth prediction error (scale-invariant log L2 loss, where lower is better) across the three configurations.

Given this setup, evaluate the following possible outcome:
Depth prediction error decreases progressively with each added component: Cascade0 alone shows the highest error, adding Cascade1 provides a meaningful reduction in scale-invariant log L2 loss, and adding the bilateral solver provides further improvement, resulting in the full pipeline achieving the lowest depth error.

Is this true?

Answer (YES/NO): YES